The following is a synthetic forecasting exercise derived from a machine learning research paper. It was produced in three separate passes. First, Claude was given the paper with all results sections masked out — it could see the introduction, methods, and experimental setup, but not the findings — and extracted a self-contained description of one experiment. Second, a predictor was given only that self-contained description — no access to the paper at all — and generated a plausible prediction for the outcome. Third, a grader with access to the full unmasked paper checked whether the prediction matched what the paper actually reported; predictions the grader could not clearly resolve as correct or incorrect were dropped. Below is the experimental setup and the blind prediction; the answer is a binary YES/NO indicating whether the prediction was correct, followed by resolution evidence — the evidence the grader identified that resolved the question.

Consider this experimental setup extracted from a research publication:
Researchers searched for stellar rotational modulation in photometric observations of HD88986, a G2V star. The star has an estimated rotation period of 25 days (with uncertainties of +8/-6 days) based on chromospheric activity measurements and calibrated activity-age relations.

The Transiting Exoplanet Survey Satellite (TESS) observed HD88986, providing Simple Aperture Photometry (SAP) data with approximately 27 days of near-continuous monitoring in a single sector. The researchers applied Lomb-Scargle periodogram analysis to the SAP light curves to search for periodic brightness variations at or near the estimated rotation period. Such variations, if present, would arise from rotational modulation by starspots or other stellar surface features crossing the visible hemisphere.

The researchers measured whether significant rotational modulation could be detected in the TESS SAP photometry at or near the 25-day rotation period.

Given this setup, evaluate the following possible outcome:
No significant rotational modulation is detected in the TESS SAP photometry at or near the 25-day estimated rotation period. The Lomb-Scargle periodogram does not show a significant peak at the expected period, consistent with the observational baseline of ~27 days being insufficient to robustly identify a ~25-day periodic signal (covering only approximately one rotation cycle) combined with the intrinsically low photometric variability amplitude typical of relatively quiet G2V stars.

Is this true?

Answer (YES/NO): YES